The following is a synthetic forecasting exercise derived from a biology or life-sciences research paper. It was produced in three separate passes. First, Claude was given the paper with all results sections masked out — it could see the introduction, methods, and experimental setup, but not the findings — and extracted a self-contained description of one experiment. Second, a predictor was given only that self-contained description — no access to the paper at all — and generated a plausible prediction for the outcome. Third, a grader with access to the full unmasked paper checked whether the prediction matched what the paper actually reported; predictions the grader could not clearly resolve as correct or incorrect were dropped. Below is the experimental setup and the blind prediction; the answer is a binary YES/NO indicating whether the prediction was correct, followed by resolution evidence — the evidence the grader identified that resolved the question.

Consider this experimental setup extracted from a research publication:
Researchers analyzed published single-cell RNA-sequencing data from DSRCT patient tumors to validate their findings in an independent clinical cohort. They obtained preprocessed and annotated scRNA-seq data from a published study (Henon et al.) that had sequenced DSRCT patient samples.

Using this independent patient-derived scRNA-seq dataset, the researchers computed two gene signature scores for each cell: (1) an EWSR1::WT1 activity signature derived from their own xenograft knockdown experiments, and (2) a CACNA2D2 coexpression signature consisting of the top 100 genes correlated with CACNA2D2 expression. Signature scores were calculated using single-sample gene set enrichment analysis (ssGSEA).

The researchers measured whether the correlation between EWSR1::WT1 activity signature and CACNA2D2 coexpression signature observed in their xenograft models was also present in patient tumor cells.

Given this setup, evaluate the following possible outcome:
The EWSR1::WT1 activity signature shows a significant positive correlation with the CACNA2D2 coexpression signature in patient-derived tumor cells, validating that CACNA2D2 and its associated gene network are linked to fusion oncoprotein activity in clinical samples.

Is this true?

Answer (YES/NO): YES